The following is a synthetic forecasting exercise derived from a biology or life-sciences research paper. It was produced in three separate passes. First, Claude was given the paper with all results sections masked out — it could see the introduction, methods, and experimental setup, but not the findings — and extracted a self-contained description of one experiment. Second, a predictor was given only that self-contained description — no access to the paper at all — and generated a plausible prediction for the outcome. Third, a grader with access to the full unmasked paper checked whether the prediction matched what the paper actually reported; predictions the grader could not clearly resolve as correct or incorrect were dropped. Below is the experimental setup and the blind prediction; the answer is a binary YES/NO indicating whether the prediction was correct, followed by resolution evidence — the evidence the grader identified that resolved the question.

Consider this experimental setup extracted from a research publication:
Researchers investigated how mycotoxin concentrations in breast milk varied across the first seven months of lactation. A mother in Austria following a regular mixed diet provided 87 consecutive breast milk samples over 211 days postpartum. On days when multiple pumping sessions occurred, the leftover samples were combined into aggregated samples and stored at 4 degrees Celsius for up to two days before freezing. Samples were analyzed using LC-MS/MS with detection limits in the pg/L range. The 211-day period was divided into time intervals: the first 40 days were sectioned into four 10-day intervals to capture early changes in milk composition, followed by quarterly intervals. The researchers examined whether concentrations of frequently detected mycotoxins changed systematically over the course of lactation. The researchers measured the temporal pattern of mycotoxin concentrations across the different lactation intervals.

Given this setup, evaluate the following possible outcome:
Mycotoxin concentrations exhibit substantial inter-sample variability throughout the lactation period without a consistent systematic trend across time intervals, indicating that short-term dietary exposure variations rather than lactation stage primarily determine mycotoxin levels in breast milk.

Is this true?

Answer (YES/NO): NO